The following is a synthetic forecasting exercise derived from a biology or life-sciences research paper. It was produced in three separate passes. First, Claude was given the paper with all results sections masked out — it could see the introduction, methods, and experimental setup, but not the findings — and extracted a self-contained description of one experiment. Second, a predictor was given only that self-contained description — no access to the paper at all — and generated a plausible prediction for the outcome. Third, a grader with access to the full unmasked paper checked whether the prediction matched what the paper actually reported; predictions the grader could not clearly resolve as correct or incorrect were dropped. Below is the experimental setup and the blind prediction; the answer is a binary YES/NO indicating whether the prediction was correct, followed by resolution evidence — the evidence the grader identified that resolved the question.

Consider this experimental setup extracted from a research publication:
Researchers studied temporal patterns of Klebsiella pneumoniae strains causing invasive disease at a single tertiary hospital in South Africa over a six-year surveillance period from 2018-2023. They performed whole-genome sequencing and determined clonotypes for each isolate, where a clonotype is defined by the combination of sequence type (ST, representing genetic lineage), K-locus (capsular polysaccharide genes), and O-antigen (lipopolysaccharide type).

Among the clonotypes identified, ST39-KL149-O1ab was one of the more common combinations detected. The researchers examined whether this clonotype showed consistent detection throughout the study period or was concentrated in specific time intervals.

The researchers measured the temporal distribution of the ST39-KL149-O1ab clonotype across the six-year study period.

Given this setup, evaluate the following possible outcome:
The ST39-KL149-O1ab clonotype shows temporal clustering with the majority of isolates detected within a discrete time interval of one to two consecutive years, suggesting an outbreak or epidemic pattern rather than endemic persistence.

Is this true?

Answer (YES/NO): YES